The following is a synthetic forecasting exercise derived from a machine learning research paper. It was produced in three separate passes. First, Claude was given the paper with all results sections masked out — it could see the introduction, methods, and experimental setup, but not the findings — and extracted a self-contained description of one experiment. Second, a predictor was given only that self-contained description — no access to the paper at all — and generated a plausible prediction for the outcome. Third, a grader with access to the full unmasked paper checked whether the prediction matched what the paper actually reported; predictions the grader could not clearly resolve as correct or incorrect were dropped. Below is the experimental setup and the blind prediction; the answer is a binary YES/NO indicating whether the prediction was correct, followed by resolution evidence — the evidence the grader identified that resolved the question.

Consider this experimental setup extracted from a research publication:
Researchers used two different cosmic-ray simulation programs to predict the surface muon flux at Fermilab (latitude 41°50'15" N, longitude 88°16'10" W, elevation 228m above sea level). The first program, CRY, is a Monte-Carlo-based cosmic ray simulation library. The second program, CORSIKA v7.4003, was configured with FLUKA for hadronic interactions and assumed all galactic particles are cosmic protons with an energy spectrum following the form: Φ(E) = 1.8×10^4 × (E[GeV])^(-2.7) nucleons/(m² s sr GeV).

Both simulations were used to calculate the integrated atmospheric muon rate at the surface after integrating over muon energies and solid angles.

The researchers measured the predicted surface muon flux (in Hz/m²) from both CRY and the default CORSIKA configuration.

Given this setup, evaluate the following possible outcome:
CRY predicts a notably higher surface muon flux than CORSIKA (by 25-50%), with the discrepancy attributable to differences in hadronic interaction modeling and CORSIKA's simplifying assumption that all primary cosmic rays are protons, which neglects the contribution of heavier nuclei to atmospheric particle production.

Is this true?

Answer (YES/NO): NO